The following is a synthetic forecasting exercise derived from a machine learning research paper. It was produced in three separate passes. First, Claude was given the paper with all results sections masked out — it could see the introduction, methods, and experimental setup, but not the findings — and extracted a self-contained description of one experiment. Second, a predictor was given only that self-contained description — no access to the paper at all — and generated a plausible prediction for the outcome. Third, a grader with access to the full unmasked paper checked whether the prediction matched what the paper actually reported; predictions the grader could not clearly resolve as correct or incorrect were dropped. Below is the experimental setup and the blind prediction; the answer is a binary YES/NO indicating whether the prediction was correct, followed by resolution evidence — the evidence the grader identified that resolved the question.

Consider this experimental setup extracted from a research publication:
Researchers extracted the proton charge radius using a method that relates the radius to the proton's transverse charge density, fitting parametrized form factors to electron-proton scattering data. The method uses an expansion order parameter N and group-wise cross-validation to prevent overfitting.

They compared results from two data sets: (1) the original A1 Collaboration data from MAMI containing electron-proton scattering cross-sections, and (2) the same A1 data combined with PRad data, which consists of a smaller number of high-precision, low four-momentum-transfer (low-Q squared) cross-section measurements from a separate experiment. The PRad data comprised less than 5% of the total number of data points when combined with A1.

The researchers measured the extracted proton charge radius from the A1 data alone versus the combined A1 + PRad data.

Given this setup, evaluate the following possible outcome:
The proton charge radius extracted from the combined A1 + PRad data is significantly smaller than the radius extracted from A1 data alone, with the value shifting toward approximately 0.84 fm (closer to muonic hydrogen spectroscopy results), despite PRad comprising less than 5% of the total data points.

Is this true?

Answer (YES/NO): NO